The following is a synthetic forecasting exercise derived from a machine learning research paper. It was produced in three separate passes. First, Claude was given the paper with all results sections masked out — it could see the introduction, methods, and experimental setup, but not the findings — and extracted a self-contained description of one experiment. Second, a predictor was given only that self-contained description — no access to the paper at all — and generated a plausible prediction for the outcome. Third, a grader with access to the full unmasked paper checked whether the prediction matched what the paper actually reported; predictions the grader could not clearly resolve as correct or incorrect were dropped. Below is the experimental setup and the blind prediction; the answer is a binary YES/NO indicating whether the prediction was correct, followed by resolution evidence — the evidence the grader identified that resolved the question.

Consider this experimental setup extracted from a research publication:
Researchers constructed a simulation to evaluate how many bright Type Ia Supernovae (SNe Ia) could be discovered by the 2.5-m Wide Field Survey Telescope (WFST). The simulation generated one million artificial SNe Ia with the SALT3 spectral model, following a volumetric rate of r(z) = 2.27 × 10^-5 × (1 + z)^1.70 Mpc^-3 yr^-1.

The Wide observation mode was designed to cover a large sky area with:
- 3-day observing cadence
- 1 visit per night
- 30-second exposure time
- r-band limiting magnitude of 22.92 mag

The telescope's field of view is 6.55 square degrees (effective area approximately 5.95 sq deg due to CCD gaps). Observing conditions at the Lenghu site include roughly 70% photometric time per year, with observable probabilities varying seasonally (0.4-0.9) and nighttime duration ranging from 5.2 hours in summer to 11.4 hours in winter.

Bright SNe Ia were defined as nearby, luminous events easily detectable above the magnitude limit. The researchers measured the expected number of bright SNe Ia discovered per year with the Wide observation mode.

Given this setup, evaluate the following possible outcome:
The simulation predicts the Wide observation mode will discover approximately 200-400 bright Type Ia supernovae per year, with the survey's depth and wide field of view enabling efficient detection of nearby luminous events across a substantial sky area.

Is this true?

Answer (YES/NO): NO